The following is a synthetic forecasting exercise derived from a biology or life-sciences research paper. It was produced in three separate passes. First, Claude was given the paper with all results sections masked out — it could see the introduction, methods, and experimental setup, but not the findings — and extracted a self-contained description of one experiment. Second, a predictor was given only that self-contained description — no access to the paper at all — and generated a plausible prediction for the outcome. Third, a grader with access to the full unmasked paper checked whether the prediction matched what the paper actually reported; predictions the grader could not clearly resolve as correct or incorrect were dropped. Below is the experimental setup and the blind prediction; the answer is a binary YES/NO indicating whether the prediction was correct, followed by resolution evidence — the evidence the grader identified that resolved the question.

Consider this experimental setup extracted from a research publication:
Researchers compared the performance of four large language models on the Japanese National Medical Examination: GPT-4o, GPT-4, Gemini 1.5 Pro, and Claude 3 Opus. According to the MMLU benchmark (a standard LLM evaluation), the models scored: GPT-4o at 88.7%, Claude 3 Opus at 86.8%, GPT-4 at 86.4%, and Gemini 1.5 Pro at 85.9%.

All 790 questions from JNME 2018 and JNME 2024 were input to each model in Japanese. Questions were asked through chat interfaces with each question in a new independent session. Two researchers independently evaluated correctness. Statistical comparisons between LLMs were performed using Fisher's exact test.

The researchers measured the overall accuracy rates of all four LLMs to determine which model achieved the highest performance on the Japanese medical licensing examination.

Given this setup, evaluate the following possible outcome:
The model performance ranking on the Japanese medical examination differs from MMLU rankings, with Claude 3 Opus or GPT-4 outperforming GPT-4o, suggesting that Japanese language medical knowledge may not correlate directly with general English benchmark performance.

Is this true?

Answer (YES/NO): NO